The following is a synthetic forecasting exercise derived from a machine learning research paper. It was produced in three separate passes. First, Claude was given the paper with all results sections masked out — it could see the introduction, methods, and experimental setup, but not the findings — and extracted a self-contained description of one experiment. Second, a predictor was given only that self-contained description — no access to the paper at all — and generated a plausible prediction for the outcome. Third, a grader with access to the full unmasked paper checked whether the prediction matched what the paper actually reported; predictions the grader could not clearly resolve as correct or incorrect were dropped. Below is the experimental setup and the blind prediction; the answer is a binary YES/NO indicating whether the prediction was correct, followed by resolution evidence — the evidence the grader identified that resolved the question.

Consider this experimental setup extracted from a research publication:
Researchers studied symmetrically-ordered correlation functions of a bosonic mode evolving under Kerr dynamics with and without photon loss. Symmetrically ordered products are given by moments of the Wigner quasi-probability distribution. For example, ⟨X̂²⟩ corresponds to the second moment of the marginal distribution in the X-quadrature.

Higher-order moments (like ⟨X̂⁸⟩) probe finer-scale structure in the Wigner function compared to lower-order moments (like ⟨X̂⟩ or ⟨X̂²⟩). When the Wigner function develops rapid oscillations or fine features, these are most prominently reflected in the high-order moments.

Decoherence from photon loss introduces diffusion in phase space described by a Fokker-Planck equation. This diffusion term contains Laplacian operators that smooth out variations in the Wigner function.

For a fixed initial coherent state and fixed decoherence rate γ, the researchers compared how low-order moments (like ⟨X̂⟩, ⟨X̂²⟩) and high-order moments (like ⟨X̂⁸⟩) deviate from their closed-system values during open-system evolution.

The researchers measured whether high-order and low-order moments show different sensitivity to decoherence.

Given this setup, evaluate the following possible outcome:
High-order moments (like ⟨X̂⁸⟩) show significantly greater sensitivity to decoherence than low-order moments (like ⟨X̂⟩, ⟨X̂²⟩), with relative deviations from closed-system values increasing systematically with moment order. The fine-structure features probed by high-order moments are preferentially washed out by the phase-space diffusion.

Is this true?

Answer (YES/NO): YES